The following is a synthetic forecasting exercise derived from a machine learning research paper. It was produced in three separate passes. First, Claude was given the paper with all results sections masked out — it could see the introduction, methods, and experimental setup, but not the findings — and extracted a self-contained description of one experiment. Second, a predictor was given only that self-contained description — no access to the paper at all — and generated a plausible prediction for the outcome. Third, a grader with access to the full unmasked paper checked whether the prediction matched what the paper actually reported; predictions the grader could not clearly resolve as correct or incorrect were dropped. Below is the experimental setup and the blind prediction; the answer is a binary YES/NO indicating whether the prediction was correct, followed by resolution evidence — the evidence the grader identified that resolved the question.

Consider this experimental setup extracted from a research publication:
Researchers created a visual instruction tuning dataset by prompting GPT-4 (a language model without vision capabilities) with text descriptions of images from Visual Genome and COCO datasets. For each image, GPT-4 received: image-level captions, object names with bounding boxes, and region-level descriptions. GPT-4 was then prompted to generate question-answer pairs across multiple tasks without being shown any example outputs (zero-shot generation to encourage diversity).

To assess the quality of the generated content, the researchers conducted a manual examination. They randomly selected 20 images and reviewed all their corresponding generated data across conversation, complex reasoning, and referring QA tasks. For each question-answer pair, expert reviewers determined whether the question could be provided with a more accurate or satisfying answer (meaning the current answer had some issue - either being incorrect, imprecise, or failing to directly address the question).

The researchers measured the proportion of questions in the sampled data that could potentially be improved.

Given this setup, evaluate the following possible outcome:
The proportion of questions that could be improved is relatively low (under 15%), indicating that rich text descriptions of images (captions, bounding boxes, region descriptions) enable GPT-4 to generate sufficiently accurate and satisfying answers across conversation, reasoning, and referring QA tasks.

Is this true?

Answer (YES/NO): YES